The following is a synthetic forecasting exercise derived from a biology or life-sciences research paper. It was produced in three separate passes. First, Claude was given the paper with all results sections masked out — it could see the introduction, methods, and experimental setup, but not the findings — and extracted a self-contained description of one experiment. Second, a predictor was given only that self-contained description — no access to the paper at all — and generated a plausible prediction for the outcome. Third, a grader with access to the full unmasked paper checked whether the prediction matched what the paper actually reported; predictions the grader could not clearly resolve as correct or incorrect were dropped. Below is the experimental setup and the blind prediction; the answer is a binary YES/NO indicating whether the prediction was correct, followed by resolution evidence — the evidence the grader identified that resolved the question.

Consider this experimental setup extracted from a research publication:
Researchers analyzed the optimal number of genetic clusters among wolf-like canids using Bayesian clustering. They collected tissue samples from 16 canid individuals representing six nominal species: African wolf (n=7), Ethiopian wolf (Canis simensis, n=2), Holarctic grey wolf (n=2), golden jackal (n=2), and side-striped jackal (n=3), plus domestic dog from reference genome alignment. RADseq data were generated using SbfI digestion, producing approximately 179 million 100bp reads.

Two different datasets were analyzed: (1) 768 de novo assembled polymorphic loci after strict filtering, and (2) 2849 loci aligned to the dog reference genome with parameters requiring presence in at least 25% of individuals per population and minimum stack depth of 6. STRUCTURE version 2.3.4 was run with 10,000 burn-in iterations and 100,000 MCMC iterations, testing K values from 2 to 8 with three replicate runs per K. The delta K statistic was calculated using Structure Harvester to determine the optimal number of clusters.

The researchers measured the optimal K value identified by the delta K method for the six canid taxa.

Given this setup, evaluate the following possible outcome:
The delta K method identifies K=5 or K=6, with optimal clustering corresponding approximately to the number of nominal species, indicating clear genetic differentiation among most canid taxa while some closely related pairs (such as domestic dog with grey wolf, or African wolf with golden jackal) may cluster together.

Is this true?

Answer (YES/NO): YES